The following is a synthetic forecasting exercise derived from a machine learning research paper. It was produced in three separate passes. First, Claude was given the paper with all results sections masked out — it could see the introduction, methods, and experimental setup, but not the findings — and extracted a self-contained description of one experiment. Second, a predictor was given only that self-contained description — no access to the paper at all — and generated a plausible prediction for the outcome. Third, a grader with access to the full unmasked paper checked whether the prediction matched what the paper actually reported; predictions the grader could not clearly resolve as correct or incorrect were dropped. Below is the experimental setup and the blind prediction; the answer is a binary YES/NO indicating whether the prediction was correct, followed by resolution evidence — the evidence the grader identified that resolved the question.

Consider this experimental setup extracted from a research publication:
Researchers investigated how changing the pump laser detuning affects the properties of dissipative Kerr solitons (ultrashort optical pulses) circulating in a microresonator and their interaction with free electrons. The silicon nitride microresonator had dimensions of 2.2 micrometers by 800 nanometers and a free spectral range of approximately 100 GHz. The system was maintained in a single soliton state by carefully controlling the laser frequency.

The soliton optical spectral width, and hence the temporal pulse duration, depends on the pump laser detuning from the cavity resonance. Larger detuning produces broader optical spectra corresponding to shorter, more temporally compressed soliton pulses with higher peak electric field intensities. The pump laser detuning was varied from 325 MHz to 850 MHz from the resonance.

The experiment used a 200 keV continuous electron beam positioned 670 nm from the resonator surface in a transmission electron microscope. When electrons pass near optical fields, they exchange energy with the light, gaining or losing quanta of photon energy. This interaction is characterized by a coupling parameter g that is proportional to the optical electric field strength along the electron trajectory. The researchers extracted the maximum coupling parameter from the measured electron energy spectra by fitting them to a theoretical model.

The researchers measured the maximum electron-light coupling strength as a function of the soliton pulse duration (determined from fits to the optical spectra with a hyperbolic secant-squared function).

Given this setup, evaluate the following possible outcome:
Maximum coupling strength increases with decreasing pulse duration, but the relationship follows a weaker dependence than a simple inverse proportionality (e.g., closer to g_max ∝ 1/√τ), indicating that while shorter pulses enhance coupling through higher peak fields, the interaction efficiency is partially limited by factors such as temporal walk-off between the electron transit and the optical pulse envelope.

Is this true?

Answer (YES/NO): NO